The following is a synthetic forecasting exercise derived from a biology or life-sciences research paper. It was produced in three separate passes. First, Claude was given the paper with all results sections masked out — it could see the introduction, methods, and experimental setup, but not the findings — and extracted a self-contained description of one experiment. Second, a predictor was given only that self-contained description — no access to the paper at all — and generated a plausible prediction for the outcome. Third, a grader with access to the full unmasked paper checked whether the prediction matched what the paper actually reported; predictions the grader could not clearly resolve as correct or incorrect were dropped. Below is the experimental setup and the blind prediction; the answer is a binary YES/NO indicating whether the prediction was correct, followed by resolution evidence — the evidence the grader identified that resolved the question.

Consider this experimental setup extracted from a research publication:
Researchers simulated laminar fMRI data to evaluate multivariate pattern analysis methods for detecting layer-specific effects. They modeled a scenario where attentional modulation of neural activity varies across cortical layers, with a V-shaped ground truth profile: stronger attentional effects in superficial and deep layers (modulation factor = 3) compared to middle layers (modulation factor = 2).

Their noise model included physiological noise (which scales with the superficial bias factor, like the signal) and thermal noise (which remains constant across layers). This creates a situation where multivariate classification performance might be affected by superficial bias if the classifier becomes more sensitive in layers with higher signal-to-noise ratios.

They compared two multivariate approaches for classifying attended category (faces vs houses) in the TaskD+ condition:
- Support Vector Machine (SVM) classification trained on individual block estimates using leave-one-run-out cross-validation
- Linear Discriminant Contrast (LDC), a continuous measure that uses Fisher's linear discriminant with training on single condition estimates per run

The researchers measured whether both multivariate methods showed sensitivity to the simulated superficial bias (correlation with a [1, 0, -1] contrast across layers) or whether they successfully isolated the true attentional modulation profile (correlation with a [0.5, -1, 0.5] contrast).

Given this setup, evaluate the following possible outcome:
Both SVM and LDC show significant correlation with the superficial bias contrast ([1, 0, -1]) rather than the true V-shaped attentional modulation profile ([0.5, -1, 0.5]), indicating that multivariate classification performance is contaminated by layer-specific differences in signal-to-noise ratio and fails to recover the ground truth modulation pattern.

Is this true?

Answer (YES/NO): NO